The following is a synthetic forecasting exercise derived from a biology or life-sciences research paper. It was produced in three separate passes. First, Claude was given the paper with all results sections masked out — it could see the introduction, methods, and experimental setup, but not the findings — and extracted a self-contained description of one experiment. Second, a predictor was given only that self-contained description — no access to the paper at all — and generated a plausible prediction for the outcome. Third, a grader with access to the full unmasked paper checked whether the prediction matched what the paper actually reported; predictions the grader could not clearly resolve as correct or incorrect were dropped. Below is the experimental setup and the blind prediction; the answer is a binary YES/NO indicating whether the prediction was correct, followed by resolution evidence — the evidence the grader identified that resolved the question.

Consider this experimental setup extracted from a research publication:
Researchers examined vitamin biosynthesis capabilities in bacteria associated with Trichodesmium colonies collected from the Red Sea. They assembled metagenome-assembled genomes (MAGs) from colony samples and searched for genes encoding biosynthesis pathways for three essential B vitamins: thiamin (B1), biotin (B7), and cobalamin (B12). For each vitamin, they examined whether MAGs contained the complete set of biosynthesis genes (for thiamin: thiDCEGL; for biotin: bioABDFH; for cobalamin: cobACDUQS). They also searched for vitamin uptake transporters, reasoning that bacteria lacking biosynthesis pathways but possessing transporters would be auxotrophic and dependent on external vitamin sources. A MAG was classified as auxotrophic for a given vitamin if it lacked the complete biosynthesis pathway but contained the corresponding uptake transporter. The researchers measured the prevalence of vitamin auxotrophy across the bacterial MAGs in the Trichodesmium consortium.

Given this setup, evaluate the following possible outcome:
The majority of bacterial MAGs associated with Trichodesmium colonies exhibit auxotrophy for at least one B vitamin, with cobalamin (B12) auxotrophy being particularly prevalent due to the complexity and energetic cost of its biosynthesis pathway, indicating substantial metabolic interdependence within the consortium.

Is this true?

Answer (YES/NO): YES